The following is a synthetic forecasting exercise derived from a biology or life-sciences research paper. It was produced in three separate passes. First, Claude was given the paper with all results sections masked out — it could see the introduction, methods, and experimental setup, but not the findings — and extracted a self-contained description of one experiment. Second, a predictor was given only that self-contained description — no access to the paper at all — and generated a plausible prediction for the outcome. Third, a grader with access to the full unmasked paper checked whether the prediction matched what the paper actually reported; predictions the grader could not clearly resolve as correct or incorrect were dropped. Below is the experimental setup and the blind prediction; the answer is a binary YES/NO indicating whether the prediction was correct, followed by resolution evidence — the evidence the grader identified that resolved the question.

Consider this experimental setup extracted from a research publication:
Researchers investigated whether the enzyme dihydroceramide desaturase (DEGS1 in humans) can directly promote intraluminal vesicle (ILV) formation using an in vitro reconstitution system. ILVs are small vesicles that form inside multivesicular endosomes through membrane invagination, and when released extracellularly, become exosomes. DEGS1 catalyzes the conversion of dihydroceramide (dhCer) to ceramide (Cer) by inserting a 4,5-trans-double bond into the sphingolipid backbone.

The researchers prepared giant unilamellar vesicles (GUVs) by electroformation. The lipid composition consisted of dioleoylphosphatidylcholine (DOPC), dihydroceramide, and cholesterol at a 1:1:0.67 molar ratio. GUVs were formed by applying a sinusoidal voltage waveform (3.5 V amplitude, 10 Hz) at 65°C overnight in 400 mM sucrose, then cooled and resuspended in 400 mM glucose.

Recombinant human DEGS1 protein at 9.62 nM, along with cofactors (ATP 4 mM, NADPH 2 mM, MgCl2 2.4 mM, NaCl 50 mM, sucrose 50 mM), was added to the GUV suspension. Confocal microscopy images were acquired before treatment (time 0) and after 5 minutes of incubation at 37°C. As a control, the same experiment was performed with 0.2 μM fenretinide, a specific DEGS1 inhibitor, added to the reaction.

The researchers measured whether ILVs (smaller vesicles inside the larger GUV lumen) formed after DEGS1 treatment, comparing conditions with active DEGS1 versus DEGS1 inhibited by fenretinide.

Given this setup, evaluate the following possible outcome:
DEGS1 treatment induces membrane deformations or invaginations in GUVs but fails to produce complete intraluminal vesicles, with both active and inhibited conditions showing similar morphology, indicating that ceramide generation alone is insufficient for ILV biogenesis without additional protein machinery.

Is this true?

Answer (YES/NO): NO